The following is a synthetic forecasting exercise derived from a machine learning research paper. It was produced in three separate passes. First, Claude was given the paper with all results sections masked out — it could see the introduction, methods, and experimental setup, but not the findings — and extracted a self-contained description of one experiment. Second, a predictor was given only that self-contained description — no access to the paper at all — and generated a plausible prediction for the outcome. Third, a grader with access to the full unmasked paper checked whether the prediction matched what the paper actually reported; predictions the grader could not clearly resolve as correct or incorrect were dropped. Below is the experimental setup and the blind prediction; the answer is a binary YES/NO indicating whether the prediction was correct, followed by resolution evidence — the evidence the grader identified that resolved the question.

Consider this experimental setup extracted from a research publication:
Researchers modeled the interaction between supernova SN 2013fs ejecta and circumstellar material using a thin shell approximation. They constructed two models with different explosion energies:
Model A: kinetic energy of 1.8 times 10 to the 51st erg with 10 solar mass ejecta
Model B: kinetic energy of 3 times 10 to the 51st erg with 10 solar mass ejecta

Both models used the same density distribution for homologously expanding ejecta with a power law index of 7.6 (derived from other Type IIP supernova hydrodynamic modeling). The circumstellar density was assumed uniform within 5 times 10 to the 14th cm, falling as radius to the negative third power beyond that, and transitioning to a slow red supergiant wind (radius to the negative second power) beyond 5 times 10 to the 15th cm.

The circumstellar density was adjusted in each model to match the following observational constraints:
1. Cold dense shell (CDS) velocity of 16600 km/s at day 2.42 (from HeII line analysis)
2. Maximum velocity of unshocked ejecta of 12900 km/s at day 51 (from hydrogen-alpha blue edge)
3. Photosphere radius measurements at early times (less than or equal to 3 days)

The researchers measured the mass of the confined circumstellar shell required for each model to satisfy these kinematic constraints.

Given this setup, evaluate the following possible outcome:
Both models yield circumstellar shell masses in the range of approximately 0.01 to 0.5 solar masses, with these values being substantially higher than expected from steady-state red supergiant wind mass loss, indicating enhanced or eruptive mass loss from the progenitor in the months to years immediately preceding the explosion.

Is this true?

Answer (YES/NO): NO